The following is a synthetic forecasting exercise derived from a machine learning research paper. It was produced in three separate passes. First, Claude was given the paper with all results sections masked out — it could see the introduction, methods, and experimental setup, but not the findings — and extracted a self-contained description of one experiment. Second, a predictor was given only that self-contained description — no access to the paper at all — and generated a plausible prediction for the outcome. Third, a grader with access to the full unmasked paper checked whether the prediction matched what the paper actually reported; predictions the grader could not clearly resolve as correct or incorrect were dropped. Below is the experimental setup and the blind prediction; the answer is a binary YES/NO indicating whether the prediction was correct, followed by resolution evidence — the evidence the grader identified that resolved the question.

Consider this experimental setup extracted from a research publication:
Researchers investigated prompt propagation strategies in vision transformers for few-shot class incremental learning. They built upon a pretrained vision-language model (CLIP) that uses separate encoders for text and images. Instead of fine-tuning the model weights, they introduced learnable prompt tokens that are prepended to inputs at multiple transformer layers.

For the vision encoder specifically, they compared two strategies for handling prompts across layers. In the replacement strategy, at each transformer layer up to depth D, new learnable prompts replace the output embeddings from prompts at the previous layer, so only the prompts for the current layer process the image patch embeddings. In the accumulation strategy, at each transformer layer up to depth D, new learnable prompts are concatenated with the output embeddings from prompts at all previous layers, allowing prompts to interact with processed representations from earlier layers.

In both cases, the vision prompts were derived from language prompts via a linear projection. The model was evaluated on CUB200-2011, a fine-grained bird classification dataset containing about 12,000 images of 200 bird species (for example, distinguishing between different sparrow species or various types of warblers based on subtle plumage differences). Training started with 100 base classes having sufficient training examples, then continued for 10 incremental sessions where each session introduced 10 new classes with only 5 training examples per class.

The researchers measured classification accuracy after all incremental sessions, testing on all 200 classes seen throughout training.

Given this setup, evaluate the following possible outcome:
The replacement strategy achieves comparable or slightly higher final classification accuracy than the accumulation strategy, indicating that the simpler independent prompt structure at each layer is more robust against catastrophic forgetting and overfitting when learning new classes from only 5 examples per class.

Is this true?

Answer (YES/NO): NO